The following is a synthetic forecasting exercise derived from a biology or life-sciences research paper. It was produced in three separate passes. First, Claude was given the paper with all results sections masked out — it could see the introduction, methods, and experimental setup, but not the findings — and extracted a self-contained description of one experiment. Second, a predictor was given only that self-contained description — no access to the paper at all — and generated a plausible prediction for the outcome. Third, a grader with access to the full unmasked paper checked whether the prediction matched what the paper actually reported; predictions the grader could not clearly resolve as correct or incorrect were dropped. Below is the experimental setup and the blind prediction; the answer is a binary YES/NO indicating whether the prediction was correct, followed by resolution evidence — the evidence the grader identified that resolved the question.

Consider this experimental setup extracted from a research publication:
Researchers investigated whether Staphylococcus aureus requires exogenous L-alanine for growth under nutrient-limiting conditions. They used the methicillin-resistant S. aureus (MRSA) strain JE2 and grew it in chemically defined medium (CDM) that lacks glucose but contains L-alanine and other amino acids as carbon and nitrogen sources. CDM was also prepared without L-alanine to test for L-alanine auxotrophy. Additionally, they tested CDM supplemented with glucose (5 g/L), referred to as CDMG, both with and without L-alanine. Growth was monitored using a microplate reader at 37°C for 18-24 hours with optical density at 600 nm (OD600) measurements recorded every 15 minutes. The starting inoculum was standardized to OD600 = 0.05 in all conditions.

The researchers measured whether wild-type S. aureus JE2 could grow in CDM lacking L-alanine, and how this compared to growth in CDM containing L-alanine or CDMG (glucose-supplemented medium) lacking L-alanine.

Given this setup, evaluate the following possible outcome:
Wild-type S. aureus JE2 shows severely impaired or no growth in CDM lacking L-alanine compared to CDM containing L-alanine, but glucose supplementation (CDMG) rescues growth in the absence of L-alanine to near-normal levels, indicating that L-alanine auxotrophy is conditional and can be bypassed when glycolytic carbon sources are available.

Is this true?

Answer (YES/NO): YES